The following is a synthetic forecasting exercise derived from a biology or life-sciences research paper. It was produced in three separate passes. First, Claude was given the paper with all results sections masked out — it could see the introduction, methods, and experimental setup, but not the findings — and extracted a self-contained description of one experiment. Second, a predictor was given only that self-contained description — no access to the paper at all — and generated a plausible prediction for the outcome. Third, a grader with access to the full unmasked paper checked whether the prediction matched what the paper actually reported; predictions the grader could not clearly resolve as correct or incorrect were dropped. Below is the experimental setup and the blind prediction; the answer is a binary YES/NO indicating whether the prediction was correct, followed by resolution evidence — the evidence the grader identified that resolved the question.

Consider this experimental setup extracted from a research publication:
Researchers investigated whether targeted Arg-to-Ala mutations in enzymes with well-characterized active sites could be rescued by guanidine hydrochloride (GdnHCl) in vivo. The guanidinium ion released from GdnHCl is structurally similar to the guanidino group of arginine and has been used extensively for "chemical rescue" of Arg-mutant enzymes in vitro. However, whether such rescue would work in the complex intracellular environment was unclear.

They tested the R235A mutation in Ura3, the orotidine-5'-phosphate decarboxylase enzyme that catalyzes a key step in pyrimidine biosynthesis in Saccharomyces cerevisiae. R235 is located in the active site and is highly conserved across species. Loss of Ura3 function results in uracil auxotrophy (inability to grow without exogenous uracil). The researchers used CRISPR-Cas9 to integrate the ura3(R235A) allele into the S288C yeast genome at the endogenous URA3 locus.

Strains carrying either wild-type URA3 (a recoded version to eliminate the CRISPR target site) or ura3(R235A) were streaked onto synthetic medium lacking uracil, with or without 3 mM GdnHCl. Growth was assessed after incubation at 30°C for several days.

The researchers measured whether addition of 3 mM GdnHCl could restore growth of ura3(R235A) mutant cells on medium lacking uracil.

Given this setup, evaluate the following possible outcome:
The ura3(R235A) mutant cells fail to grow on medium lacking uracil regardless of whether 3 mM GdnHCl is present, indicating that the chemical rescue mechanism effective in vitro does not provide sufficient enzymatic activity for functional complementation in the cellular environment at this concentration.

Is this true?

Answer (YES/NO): NO